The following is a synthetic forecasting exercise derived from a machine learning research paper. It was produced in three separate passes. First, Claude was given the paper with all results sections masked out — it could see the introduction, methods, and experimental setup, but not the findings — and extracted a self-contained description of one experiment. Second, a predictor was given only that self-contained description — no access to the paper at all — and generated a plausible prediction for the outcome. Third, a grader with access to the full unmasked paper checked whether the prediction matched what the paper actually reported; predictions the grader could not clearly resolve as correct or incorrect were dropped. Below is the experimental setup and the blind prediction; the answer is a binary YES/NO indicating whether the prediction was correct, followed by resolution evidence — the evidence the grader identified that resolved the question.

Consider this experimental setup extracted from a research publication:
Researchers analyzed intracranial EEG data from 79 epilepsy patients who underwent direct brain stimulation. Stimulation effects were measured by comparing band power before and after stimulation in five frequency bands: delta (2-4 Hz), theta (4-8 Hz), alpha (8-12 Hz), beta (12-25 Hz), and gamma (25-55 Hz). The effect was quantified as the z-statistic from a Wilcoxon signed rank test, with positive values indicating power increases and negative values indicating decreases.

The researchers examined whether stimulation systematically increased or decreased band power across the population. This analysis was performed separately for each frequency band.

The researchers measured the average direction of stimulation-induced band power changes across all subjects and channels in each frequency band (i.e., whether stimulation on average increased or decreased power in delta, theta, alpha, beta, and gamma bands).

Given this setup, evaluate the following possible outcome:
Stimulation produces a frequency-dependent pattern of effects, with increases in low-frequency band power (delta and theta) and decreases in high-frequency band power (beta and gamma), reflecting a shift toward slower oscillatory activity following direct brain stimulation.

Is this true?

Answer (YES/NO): NO